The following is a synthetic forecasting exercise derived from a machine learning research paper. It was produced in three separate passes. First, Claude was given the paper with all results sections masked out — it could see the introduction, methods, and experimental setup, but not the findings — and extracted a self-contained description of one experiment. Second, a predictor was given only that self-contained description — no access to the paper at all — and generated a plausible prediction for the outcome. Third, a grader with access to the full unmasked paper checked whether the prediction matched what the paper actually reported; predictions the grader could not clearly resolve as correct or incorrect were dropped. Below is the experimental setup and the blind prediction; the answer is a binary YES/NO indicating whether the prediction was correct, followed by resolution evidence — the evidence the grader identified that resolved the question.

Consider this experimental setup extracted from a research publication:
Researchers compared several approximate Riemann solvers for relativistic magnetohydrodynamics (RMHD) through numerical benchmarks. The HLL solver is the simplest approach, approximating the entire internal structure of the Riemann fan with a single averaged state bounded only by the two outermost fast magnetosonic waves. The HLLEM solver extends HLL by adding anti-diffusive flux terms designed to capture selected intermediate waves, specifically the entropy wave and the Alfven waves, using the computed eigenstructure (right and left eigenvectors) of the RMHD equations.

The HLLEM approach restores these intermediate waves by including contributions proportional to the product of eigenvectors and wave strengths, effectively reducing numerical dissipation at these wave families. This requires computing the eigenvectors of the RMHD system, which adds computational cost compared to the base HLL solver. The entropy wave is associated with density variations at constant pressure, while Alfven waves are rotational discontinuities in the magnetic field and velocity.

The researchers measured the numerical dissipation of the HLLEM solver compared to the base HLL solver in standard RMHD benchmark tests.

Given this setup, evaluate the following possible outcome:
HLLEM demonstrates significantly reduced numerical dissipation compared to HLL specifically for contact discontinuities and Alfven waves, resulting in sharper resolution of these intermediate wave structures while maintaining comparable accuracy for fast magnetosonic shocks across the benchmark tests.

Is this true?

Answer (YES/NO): NO